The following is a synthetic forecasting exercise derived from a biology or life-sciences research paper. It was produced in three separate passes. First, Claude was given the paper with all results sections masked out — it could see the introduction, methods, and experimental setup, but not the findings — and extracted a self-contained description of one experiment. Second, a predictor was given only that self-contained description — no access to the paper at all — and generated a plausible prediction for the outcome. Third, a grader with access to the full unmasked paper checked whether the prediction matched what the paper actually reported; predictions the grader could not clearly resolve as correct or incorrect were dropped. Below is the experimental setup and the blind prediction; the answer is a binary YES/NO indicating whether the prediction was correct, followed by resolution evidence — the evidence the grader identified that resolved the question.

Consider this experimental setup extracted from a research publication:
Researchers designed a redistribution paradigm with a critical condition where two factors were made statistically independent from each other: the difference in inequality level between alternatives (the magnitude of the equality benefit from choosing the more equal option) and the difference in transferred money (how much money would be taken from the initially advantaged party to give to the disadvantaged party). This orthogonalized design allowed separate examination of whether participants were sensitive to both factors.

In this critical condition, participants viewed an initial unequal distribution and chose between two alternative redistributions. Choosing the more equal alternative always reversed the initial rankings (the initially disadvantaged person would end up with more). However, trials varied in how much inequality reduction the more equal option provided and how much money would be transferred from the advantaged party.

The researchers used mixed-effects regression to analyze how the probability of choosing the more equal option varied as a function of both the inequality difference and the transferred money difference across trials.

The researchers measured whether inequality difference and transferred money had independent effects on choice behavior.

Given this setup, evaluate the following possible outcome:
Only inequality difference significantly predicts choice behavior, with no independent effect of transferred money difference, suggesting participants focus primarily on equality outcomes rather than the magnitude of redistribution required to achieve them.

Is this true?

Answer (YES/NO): NO